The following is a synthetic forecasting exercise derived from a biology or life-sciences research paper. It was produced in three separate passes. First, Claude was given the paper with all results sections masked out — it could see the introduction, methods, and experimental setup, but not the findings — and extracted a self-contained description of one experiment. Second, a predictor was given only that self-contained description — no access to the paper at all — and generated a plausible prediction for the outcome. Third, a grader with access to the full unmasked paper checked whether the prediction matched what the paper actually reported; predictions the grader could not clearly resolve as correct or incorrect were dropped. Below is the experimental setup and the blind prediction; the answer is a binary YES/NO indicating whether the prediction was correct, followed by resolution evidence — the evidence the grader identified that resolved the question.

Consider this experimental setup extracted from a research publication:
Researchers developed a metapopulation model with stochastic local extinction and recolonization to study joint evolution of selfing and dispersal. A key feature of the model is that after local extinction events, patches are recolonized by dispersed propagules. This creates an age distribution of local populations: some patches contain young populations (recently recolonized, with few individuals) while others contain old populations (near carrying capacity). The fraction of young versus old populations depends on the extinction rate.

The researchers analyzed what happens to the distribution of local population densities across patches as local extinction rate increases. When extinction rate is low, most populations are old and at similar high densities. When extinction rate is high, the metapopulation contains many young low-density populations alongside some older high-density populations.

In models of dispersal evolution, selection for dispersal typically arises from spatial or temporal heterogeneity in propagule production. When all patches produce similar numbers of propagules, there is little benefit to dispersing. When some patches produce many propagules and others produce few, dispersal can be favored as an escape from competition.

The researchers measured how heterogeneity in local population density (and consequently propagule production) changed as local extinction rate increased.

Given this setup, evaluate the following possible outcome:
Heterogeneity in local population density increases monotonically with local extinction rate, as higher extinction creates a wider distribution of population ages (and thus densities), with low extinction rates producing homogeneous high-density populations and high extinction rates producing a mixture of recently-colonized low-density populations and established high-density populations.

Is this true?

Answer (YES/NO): NO